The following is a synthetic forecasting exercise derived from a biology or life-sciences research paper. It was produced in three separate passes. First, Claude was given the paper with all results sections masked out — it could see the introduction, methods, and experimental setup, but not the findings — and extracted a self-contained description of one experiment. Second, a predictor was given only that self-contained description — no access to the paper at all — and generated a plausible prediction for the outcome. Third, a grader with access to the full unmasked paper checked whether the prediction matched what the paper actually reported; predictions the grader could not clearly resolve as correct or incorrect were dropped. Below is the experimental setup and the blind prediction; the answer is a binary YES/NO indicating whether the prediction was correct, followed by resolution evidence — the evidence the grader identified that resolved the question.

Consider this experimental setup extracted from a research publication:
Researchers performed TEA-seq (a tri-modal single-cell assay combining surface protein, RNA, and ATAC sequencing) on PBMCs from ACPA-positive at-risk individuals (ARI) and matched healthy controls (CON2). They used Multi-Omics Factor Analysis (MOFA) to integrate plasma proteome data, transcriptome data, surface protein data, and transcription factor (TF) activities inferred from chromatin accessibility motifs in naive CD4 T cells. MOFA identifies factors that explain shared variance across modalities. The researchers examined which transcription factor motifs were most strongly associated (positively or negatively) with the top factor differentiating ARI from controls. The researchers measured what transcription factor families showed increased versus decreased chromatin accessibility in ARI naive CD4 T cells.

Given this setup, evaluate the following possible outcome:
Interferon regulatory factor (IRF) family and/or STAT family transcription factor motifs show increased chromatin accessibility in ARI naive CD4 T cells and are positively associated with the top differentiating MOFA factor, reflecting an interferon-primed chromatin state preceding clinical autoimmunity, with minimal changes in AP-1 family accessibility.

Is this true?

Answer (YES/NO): NO